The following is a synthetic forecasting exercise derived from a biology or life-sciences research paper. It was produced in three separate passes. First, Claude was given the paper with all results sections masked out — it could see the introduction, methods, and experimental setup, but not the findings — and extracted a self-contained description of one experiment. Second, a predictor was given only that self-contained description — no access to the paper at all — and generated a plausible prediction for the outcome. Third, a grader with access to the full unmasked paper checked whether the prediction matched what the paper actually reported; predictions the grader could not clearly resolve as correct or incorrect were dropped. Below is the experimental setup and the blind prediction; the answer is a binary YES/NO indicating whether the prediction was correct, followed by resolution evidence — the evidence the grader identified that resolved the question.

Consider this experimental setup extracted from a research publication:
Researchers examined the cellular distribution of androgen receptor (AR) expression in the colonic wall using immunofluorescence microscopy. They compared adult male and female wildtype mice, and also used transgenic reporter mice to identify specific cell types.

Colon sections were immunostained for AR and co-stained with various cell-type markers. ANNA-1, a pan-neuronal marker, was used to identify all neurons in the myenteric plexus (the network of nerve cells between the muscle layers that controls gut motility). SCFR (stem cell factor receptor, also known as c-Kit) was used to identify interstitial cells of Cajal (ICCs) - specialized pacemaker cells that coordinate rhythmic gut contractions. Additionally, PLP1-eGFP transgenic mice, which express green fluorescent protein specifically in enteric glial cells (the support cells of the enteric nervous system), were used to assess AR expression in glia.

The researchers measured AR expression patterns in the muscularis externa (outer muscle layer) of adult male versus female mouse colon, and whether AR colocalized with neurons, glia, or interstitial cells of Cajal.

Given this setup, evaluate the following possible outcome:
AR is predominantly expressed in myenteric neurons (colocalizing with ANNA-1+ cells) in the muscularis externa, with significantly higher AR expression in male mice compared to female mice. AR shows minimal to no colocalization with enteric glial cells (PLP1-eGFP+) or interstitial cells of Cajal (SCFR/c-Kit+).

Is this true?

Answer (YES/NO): NO